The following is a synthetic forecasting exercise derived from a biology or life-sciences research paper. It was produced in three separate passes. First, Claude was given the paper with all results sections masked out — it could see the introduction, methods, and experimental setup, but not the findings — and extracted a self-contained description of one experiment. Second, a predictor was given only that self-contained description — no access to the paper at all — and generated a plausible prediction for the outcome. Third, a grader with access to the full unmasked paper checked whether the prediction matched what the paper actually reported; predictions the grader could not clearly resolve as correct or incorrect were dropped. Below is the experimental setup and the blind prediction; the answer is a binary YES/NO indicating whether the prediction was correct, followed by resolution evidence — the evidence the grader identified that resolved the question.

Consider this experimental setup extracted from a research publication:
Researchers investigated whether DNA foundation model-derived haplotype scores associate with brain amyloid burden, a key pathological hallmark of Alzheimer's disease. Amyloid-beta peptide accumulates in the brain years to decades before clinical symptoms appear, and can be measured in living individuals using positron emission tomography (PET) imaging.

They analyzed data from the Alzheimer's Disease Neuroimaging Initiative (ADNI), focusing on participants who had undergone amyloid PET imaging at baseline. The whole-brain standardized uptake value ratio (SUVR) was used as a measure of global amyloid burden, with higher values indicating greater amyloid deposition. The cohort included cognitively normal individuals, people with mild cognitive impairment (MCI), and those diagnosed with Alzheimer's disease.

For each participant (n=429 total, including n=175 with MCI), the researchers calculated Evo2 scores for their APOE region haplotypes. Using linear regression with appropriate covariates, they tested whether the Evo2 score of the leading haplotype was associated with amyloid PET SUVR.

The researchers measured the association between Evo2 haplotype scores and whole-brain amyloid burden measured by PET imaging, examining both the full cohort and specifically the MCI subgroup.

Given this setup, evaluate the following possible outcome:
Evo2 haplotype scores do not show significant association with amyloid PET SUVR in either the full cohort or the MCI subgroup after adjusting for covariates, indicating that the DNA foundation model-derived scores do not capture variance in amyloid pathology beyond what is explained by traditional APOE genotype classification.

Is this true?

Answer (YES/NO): NO